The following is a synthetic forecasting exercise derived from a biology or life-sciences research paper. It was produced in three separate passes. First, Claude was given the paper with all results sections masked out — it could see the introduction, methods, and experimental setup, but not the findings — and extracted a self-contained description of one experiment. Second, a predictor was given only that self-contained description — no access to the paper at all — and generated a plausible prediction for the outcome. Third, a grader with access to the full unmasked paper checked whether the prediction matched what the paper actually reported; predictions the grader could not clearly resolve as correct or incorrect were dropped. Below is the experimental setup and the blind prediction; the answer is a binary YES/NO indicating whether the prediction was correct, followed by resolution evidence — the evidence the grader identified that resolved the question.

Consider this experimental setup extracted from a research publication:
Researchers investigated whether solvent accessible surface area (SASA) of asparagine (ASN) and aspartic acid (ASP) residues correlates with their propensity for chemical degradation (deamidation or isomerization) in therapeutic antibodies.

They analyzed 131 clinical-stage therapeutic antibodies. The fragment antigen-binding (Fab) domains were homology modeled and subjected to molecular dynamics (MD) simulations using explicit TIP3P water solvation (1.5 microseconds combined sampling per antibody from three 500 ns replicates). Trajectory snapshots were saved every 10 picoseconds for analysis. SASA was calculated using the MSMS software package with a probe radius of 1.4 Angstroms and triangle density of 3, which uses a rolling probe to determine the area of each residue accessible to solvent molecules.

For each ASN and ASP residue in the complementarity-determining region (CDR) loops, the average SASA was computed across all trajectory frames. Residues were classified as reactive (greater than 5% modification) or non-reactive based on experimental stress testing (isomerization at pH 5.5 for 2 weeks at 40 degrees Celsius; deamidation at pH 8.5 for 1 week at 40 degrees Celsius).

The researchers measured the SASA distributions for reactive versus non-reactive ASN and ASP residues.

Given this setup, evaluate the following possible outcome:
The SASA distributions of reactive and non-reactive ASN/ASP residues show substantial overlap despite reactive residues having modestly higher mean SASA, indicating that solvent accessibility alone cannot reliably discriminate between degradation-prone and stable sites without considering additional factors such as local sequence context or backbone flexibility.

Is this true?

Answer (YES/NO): YES